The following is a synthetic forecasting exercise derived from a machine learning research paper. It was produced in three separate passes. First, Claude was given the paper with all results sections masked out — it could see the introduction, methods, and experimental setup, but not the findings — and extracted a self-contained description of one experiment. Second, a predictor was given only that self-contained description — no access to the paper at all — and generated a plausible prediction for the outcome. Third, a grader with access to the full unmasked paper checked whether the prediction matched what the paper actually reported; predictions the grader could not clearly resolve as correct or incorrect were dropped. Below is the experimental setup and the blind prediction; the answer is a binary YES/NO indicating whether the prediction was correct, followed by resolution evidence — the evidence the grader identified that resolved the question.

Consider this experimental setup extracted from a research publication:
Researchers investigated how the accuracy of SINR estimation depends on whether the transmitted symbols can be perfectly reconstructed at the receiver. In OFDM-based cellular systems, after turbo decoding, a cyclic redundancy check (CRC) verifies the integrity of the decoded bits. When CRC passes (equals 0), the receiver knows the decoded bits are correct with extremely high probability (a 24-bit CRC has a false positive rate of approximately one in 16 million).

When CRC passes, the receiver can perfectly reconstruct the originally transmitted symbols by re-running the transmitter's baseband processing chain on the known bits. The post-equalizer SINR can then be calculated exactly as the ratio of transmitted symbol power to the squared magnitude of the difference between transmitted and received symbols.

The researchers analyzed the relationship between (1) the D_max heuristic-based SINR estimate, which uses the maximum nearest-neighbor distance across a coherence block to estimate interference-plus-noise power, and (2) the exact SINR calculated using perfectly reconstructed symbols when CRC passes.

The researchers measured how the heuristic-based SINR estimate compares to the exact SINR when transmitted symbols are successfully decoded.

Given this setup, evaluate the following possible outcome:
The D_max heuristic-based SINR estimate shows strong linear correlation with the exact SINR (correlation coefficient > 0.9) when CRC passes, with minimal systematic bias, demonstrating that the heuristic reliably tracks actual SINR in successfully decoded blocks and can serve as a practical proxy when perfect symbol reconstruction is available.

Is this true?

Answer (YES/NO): NO